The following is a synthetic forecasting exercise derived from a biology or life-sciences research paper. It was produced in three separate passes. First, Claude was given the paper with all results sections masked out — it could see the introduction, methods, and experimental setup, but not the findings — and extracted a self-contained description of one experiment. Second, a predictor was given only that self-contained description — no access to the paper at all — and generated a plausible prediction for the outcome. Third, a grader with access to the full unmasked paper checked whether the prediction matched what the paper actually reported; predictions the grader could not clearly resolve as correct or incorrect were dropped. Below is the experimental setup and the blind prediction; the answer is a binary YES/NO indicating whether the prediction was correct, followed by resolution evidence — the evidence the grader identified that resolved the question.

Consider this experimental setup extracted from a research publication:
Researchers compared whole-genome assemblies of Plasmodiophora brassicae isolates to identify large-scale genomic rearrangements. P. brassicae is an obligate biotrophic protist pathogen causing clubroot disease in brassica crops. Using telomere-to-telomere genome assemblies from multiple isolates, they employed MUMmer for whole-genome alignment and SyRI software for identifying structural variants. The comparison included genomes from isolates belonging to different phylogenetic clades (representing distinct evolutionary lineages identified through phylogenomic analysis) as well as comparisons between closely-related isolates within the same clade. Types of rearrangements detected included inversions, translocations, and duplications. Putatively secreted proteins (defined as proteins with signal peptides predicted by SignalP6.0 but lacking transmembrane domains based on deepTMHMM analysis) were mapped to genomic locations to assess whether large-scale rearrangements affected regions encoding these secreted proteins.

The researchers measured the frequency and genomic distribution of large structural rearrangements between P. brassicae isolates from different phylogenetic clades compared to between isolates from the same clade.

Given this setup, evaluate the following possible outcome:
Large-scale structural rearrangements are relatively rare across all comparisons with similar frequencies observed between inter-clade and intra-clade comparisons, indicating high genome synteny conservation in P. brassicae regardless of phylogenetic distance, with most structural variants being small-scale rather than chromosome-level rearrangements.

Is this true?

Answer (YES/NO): NO